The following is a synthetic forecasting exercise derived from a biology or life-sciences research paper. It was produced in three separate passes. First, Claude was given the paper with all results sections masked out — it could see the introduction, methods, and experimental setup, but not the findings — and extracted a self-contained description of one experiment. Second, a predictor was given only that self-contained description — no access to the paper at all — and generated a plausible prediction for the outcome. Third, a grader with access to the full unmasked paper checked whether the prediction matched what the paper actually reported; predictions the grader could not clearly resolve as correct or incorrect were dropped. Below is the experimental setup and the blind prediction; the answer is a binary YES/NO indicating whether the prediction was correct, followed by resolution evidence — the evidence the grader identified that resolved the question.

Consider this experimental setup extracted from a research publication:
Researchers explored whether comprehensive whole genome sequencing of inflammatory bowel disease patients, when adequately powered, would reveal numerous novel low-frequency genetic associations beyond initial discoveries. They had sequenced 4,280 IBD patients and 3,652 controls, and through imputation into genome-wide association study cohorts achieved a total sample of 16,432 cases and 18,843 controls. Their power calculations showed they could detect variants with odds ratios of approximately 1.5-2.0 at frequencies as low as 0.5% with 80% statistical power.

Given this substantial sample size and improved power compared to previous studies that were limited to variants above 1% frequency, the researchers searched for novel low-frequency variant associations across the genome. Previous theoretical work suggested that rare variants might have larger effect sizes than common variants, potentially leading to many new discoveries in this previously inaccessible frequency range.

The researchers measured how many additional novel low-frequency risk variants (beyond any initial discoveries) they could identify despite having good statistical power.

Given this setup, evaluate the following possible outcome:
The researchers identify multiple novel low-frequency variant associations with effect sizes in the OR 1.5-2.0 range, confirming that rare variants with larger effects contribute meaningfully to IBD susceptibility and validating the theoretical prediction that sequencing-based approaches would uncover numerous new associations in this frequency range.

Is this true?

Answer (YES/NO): NO